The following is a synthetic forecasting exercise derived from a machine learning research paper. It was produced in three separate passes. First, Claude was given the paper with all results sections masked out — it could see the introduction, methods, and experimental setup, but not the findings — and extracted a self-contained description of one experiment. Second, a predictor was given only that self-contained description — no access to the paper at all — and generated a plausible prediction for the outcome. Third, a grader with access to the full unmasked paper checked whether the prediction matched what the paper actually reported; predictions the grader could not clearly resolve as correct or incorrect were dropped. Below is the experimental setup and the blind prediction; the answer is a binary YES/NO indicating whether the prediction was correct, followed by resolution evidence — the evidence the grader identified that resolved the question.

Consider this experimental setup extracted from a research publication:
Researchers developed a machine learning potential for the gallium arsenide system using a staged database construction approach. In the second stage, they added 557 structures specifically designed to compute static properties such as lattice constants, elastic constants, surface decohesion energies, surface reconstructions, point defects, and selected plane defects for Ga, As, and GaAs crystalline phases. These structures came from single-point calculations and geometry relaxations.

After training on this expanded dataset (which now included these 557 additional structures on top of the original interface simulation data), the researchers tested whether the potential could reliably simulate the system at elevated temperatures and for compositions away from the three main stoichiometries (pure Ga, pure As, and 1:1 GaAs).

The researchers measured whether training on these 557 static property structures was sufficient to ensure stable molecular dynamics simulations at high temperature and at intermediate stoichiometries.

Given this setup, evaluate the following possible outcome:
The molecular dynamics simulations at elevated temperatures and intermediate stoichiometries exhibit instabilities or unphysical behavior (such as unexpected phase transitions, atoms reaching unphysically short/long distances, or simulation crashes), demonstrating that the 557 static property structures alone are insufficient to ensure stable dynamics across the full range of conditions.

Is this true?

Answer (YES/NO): YES